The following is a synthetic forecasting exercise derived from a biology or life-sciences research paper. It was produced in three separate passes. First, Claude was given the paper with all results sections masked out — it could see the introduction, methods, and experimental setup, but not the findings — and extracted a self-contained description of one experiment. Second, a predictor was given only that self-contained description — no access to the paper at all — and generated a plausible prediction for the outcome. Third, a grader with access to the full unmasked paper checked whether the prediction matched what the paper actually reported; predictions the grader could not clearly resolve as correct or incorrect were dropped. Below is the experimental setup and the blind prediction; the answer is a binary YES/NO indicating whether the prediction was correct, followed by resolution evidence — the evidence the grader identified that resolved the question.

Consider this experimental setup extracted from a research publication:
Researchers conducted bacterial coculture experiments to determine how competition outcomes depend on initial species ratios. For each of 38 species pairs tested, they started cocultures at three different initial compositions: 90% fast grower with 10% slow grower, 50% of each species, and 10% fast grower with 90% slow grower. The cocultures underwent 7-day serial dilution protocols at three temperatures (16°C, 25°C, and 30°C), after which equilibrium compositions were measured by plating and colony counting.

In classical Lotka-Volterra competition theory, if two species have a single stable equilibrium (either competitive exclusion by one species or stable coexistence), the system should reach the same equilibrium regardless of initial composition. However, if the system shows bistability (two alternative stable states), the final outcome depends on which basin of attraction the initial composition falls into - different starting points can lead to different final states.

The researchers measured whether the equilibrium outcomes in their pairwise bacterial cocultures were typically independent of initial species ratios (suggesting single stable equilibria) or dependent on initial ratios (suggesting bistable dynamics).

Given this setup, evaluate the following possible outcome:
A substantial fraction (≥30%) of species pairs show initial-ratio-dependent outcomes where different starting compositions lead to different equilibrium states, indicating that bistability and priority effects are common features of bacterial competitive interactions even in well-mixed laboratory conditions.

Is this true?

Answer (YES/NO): NO